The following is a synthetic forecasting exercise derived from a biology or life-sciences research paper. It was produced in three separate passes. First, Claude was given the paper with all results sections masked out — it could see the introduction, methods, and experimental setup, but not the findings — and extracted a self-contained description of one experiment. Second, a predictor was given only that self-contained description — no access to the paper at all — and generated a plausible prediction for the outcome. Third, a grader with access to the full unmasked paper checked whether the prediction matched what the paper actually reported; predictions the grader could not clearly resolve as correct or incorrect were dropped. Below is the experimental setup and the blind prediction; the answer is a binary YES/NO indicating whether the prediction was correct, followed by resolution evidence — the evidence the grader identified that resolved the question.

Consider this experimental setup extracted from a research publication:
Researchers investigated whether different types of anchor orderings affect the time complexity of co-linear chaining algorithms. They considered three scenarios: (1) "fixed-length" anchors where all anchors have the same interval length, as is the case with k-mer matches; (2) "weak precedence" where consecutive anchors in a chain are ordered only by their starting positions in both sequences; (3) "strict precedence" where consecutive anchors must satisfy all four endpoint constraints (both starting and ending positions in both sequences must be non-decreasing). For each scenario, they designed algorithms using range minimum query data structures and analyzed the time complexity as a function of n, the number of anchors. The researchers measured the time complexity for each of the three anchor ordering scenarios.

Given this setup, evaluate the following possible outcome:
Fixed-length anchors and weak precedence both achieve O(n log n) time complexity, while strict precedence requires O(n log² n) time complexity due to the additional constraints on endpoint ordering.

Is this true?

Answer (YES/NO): NO